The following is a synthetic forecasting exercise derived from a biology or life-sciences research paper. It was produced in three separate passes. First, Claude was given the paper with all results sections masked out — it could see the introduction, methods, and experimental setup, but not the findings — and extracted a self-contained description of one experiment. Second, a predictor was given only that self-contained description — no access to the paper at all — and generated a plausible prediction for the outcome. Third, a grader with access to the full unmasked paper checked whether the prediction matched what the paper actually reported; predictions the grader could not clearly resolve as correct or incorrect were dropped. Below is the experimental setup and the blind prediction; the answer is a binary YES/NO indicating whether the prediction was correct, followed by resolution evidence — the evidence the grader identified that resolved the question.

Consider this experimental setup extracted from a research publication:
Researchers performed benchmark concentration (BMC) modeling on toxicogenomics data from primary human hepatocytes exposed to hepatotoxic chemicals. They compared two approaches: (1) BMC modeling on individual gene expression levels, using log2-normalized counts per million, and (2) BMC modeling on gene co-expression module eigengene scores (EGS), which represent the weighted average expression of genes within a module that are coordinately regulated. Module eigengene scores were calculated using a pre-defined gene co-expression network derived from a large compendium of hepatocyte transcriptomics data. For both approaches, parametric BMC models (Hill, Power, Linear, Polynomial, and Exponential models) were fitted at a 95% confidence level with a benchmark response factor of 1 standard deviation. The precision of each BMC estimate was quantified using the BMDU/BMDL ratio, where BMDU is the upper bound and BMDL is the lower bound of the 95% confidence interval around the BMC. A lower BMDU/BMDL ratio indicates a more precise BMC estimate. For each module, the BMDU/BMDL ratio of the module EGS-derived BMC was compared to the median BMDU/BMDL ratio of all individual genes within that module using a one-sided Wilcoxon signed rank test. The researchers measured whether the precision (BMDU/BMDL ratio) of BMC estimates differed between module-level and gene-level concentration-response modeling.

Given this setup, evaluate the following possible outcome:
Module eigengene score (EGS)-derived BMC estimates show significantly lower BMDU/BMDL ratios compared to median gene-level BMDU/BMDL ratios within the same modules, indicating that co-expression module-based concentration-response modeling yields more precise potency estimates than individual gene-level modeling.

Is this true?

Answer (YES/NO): YES